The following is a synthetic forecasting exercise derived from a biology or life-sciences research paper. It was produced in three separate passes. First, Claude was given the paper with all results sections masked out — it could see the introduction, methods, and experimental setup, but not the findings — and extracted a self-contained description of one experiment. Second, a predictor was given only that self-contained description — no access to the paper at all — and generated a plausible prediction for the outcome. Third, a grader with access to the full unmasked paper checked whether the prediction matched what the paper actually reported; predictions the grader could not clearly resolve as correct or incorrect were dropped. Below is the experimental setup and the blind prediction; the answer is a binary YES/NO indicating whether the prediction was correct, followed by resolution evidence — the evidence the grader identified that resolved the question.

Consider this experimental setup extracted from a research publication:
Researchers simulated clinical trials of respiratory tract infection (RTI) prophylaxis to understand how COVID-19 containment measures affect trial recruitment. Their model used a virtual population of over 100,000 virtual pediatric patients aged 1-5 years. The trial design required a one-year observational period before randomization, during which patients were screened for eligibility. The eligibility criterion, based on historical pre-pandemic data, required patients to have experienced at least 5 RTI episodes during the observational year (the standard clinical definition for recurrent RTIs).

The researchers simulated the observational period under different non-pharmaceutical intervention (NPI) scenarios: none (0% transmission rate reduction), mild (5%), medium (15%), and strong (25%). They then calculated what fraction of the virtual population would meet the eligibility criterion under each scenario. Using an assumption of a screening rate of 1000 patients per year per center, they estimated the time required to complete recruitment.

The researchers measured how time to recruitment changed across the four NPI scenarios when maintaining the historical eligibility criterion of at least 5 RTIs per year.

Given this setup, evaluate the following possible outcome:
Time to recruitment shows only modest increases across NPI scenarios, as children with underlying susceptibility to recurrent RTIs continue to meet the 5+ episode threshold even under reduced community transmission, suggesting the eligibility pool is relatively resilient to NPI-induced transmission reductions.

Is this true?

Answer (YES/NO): NO